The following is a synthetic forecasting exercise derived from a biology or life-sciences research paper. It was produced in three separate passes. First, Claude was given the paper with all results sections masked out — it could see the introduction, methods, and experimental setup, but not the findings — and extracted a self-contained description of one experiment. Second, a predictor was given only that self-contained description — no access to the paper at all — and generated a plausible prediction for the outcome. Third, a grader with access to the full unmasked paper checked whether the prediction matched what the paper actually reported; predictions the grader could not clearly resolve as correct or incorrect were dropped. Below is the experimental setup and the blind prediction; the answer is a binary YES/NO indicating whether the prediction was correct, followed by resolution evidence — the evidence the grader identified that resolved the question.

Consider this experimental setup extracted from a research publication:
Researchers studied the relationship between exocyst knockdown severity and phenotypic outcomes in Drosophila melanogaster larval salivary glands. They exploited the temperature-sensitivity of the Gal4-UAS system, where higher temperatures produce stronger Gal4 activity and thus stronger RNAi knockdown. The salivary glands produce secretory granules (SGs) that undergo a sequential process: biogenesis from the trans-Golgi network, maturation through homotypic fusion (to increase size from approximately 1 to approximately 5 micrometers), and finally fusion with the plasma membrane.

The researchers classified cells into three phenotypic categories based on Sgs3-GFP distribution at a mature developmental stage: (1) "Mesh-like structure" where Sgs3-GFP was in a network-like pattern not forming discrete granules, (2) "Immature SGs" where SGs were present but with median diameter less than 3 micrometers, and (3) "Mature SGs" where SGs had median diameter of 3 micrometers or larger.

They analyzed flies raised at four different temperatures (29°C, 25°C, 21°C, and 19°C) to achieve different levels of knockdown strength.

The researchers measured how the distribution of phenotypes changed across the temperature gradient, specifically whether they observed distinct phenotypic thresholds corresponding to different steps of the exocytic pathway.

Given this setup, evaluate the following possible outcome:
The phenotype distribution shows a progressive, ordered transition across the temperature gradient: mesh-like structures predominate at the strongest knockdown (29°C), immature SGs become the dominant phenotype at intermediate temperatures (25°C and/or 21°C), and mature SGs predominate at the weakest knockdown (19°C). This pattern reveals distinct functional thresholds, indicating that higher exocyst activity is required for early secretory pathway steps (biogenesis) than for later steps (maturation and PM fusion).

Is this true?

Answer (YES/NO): YES